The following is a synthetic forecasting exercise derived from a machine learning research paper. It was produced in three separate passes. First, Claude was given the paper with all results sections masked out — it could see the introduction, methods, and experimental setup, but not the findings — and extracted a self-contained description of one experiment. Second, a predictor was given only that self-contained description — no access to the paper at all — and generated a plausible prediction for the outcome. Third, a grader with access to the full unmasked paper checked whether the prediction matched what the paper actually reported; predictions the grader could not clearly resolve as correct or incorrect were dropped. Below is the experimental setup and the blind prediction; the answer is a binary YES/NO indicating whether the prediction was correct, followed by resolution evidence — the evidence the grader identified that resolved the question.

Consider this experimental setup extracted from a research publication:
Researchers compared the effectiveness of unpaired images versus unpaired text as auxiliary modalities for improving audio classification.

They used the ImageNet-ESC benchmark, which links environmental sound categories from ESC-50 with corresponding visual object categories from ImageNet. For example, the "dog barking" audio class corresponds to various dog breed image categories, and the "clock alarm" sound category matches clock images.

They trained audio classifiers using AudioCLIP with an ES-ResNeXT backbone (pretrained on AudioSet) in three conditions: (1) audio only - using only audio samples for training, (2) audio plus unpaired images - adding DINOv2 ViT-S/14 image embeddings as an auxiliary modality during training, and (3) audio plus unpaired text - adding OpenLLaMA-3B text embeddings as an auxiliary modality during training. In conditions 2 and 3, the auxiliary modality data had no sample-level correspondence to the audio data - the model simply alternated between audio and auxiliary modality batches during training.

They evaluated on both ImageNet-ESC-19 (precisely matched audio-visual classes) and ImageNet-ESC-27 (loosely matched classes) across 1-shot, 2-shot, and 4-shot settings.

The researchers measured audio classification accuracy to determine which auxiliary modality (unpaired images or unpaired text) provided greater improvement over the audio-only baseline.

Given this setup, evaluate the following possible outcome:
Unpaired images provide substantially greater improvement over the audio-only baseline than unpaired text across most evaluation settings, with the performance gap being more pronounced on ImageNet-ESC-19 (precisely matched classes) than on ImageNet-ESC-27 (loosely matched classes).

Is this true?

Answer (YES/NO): NO